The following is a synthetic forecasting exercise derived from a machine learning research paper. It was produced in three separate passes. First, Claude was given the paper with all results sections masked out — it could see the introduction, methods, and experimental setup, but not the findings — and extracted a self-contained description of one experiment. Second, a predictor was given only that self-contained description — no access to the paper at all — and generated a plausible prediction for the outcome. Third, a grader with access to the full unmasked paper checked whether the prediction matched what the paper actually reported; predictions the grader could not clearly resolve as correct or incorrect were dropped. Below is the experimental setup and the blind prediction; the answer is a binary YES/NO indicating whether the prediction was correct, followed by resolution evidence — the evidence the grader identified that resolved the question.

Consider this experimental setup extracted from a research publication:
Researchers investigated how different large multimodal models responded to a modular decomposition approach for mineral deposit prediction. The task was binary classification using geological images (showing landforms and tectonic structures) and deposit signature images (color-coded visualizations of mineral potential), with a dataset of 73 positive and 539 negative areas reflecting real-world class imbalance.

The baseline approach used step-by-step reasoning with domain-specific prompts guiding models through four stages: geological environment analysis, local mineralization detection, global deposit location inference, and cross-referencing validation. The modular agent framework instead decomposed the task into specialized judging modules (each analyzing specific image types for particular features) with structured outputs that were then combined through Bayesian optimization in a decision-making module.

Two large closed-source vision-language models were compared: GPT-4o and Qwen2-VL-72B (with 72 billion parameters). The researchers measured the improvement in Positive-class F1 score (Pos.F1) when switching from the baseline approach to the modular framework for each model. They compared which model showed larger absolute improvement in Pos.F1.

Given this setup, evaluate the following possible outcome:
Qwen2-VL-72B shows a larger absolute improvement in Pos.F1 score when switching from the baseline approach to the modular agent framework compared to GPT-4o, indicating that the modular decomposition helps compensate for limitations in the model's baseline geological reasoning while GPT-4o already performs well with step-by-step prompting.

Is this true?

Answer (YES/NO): YES